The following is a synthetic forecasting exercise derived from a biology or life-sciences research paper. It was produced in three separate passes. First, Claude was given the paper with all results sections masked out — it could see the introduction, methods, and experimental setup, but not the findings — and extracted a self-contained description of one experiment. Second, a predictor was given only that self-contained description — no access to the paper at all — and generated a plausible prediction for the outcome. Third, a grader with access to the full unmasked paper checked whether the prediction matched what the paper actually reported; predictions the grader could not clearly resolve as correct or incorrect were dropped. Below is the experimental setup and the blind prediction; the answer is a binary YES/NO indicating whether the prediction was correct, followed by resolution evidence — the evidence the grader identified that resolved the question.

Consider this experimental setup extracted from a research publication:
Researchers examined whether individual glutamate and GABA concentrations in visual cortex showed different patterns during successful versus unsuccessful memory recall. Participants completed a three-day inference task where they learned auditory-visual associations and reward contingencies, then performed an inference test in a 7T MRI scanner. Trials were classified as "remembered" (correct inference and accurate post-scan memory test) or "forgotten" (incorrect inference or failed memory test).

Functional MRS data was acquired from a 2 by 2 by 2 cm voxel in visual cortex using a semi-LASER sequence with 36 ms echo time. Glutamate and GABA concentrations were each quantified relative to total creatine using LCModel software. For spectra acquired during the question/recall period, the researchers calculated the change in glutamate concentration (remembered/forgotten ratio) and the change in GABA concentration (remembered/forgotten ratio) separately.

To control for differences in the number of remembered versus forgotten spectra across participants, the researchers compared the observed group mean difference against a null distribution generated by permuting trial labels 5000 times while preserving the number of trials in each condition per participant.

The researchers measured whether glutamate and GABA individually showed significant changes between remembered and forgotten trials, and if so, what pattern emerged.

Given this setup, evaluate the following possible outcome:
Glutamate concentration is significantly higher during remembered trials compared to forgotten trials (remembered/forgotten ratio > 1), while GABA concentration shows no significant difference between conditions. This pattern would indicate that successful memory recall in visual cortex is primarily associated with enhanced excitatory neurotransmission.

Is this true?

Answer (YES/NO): NO